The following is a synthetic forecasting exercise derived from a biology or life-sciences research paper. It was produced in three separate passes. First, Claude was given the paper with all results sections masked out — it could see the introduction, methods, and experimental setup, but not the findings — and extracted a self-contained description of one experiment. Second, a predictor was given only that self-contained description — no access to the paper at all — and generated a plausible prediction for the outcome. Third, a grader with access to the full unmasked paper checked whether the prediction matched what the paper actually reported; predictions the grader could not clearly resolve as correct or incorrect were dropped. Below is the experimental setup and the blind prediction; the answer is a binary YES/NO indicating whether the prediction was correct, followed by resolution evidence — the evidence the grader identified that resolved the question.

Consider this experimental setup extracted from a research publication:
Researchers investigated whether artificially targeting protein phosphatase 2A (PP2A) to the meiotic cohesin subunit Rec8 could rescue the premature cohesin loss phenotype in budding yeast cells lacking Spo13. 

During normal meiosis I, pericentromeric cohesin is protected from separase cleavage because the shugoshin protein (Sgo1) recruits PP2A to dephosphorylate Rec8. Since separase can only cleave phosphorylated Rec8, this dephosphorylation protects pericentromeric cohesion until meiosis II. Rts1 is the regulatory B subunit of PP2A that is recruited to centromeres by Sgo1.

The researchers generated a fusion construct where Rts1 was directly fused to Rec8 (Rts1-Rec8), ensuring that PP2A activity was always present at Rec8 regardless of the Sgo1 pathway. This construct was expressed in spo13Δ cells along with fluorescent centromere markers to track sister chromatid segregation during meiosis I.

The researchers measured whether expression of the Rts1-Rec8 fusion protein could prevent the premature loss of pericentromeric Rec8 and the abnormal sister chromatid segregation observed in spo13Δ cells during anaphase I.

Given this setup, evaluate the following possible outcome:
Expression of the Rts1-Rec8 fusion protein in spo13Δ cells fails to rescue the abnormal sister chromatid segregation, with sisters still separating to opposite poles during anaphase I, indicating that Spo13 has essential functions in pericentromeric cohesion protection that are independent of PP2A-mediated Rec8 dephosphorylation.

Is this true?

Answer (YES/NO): NO